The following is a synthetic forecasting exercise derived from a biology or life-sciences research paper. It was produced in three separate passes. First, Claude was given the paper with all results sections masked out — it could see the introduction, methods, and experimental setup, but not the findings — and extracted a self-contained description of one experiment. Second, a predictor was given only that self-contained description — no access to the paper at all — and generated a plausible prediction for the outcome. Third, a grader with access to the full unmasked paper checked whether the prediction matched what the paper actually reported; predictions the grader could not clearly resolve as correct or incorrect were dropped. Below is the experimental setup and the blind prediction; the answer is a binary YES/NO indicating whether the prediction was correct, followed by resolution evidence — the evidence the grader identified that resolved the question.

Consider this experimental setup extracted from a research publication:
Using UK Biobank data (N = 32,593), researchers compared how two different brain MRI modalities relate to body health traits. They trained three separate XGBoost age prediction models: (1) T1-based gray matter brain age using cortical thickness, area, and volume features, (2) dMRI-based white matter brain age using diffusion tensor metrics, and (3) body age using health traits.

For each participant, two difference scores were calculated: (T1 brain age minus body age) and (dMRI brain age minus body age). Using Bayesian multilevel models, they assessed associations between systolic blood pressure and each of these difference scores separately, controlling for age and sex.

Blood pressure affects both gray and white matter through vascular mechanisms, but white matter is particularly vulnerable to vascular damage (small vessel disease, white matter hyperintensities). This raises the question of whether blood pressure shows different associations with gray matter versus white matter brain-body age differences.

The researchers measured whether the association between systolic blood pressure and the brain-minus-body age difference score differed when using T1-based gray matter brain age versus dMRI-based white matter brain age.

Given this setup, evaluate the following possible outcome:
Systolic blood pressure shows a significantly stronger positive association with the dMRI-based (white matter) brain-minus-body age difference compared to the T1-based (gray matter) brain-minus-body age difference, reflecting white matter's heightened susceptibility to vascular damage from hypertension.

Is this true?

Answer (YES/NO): NO